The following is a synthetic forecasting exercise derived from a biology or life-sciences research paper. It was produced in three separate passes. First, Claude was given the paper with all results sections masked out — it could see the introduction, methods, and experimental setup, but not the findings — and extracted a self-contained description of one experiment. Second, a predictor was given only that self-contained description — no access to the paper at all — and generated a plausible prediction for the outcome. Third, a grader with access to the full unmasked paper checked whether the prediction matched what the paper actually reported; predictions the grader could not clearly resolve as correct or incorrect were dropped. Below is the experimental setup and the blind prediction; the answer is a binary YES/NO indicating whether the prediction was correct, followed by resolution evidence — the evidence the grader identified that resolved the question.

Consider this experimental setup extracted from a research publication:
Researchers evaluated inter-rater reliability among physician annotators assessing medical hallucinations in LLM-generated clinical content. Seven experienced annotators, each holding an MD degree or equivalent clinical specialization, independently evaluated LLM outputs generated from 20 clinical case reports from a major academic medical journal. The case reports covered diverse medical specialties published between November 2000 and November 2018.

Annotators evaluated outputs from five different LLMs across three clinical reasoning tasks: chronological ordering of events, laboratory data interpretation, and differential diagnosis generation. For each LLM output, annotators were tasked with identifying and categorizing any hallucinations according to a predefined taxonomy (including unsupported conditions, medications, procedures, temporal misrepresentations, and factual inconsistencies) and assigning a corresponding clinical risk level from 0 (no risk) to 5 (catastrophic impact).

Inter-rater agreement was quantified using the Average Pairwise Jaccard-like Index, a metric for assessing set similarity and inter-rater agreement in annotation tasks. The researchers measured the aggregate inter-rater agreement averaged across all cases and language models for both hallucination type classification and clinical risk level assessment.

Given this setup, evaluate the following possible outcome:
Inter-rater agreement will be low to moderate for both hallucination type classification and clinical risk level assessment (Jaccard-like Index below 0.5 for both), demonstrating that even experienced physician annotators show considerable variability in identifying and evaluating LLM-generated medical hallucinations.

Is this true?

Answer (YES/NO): YES